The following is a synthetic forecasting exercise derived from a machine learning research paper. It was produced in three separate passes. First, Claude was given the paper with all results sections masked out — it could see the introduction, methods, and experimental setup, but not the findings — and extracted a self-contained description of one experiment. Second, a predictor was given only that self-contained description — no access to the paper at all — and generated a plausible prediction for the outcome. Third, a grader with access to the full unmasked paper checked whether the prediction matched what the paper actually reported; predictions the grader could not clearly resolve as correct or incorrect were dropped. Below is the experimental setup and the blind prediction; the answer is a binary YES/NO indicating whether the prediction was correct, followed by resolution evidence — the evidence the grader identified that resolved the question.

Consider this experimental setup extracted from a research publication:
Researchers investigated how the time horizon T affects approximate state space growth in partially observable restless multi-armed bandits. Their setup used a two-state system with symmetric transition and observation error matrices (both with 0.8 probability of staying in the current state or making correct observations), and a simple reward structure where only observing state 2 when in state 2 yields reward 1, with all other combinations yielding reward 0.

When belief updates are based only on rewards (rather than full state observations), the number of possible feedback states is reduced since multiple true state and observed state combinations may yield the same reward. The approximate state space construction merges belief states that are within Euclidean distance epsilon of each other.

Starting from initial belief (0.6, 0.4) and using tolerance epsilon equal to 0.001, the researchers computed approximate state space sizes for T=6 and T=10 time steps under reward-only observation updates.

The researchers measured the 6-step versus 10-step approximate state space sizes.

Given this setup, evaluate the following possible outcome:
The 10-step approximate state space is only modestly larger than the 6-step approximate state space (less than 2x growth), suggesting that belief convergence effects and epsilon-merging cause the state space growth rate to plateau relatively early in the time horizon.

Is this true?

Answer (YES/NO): YES